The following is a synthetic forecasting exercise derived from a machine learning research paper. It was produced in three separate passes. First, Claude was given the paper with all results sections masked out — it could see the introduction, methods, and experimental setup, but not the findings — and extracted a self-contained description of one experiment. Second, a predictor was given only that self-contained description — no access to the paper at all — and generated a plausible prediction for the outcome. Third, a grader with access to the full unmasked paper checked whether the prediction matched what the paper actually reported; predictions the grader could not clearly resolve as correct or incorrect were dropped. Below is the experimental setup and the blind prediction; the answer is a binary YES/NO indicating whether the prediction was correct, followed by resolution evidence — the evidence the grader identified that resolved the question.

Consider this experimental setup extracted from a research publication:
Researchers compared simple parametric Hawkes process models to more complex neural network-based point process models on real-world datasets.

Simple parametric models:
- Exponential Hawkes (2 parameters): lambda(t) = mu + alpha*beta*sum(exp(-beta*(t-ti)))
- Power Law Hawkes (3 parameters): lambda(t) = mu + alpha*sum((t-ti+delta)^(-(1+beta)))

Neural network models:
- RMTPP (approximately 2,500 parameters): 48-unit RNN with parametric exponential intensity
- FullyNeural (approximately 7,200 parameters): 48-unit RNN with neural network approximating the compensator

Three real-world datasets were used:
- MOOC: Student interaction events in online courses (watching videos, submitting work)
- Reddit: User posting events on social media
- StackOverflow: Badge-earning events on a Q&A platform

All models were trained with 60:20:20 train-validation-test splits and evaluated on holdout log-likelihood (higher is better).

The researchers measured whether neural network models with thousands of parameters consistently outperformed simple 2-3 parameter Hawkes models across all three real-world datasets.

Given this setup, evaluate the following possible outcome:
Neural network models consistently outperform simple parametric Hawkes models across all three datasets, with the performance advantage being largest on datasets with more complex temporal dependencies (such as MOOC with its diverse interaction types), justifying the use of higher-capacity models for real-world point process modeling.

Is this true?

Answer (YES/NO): NO